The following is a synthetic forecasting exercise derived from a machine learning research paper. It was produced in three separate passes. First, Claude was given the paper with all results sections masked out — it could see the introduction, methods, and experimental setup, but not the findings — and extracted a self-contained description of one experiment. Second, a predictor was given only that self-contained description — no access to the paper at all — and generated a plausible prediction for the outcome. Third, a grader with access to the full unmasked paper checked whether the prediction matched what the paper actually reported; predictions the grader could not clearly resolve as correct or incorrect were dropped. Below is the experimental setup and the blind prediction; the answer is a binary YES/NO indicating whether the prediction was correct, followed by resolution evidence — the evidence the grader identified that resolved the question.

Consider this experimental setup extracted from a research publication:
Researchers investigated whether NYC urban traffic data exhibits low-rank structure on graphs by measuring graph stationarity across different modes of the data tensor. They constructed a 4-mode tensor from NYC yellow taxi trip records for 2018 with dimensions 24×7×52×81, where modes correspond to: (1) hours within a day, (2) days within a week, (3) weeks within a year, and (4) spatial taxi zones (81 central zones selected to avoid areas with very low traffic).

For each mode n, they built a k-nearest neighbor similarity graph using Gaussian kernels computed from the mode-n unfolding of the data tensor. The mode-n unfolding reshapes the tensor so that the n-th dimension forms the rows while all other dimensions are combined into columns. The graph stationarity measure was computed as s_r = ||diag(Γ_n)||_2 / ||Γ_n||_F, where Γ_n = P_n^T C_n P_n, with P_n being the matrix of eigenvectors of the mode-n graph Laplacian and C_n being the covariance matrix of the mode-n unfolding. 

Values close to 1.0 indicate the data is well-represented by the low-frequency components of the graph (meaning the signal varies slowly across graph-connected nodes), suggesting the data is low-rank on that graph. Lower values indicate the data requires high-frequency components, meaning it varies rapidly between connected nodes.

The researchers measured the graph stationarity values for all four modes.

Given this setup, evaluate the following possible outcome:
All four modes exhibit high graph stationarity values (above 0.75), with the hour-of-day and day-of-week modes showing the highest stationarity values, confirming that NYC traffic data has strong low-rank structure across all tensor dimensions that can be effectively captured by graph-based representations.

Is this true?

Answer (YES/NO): NO